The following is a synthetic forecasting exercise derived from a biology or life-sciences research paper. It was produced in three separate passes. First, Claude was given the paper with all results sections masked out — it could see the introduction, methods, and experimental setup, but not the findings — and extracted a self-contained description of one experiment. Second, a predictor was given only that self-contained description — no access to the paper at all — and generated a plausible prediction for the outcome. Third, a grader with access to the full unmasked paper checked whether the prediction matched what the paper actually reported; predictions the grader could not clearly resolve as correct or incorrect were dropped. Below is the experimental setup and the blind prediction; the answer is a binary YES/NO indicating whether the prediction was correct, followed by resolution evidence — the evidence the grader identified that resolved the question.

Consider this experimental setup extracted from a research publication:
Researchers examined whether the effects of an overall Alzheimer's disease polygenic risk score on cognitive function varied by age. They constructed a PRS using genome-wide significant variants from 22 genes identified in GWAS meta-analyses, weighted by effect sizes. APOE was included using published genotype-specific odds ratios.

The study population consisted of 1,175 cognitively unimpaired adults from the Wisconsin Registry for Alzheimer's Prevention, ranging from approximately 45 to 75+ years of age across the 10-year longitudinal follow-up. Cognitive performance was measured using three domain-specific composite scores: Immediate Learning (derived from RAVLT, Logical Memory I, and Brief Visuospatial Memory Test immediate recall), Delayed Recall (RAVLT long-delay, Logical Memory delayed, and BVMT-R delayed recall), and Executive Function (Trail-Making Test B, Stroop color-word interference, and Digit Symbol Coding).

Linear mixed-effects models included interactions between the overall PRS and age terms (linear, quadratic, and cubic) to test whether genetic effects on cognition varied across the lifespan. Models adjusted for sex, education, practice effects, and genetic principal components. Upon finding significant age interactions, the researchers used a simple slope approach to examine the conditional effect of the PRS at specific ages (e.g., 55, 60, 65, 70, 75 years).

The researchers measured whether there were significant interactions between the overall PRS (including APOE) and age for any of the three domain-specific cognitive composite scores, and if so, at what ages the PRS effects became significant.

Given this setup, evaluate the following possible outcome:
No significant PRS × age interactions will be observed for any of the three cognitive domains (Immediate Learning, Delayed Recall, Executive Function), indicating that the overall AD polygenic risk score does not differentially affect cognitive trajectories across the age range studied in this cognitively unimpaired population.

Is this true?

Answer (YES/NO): NO